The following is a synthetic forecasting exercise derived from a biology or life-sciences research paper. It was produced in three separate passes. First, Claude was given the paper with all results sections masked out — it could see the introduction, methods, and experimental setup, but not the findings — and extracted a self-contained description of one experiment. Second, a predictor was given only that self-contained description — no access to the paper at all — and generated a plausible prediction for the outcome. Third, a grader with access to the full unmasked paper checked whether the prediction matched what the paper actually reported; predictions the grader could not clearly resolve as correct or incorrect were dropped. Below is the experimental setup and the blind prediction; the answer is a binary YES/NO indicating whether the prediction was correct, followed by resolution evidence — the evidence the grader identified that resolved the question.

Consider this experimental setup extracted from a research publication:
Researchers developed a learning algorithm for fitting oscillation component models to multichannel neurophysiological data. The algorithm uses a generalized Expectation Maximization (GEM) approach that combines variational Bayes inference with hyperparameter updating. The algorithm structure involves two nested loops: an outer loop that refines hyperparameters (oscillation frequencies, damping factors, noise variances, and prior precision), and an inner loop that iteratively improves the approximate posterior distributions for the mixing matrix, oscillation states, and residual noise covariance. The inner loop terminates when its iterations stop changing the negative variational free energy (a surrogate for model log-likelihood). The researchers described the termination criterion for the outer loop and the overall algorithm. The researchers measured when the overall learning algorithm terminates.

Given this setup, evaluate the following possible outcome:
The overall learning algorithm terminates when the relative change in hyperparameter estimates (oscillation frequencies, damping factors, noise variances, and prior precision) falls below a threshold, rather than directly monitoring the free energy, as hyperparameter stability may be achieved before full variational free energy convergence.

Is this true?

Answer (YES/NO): NO